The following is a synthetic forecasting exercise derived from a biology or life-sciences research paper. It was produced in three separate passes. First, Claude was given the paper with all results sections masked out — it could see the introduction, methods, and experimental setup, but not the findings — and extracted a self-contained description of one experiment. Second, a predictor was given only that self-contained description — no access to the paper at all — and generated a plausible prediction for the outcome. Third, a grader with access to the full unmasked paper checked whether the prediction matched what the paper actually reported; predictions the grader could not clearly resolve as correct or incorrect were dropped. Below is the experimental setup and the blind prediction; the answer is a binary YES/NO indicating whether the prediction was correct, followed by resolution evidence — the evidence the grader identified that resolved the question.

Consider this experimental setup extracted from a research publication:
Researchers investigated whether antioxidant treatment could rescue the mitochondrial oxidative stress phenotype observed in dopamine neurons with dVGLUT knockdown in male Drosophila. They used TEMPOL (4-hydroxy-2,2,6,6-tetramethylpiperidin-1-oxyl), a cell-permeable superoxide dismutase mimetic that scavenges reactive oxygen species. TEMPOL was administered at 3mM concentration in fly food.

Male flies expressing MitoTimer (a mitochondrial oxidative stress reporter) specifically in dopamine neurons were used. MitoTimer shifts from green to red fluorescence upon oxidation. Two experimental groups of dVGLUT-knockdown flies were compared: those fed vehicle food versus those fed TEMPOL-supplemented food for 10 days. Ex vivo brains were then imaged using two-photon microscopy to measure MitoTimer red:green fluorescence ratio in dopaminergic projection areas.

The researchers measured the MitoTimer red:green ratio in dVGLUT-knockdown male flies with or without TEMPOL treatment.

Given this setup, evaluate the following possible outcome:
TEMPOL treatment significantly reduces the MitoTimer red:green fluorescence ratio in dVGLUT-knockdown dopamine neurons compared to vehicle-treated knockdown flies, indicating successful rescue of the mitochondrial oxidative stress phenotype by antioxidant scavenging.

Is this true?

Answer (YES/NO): YES